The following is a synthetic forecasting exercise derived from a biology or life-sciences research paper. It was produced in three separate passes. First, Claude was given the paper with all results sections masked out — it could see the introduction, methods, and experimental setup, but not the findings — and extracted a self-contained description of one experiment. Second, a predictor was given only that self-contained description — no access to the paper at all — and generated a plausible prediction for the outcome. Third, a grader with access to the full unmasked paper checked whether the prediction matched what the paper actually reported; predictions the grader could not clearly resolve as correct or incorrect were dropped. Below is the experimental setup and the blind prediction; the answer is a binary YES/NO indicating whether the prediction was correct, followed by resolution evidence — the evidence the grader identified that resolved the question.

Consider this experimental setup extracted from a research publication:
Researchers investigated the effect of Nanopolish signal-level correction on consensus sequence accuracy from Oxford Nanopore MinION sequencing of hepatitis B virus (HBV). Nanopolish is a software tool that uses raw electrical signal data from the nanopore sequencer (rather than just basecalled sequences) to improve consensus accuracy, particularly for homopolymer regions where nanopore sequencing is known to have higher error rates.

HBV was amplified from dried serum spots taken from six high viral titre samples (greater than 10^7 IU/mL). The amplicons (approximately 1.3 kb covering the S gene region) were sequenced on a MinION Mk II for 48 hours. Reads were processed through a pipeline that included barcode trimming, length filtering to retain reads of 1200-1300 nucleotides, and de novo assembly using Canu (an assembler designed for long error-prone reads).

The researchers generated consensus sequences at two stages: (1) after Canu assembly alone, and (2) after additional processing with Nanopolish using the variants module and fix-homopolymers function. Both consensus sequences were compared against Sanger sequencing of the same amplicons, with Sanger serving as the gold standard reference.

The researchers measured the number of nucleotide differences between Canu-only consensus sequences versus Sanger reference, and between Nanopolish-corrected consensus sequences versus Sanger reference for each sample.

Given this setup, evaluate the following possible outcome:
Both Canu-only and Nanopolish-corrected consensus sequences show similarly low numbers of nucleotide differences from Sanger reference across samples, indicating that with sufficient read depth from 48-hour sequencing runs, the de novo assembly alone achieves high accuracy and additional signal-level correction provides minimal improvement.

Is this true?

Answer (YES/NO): NO